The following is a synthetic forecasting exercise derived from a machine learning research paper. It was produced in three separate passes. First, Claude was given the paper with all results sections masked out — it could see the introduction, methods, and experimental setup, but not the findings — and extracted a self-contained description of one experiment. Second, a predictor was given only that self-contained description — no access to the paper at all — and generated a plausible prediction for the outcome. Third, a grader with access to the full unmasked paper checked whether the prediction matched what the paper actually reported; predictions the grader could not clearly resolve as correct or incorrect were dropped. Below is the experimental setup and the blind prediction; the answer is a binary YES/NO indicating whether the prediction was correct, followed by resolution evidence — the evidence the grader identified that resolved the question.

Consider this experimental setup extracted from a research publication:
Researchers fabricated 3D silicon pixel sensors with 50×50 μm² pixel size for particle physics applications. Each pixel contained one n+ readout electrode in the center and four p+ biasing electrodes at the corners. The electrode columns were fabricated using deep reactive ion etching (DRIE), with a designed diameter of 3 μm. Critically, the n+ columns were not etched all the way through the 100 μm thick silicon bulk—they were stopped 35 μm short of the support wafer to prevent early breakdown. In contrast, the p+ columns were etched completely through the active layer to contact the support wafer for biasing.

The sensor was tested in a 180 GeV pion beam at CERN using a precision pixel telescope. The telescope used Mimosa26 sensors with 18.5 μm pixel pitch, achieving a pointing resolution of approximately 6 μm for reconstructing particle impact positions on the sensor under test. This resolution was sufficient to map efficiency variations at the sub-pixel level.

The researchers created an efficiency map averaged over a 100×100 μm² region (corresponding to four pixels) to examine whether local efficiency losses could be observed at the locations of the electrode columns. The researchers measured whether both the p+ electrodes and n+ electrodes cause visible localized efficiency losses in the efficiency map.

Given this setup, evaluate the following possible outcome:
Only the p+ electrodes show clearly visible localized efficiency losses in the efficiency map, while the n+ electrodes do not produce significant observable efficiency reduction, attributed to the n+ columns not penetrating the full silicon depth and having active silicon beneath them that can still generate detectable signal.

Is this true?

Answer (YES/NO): YES